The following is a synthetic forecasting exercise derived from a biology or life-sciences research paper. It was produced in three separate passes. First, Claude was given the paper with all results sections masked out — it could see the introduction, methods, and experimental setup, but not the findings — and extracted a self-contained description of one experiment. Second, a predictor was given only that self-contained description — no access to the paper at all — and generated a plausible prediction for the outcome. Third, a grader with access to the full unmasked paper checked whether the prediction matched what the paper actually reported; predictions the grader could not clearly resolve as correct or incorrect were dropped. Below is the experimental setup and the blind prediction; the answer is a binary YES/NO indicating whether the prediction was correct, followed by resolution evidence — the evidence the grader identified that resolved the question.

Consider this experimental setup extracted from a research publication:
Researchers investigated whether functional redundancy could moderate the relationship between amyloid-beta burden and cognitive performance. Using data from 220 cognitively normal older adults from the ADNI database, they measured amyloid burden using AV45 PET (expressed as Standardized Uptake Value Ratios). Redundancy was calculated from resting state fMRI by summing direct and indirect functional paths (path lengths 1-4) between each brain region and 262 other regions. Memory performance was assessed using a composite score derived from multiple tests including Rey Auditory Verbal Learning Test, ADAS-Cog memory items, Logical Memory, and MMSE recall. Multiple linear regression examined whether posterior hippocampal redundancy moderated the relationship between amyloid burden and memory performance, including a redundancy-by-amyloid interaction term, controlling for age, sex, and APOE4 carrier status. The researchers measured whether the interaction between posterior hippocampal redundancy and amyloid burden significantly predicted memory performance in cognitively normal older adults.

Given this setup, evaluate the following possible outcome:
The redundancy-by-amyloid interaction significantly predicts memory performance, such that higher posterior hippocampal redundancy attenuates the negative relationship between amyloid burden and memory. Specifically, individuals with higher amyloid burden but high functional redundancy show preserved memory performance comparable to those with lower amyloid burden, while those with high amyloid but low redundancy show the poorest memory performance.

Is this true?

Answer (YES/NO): NO